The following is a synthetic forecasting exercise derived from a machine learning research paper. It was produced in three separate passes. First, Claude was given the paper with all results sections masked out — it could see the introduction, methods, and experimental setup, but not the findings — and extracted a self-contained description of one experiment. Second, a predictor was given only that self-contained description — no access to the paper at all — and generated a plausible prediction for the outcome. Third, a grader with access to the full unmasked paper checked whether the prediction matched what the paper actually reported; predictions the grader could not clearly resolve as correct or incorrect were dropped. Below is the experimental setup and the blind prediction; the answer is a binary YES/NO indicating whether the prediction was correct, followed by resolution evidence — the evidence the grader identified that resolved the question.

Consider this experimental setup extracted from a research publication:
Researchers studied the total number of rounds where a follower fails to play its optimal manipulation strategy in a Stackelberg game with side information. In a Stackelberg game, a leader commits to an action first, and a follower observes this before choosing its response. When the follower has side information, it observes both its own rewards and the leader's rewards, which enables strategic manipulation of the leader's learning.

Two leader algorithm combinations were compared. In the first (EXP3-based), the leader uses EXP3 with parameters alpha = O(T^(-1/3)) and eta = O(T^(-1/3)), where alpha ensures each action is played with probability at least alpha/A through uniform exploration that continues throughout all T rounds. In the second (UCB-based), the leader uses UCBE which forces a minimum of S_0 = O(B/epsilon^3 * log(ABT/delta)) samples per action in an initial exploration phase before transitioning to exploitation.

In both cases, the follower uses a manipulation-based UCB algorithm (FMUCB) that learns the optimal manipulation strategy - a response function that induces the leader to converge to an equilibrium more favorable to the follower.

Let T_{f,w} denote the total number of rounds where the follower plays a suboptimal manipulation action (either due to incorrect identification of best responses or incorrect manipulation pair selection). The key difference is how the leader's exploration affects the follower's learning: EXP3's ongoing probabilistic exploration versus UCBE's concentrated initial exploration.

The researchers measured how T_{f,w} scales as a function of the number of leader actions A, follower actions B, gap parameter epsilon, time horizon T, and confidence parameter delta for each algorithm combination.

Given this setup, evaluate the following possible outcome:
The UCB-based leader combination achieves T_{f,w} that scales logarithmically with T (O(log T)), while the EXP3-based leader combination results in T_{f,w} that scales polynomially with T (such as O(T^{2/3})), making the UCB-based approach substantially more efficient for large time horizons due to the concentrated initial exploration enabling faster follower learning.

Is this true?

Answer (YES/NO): NO